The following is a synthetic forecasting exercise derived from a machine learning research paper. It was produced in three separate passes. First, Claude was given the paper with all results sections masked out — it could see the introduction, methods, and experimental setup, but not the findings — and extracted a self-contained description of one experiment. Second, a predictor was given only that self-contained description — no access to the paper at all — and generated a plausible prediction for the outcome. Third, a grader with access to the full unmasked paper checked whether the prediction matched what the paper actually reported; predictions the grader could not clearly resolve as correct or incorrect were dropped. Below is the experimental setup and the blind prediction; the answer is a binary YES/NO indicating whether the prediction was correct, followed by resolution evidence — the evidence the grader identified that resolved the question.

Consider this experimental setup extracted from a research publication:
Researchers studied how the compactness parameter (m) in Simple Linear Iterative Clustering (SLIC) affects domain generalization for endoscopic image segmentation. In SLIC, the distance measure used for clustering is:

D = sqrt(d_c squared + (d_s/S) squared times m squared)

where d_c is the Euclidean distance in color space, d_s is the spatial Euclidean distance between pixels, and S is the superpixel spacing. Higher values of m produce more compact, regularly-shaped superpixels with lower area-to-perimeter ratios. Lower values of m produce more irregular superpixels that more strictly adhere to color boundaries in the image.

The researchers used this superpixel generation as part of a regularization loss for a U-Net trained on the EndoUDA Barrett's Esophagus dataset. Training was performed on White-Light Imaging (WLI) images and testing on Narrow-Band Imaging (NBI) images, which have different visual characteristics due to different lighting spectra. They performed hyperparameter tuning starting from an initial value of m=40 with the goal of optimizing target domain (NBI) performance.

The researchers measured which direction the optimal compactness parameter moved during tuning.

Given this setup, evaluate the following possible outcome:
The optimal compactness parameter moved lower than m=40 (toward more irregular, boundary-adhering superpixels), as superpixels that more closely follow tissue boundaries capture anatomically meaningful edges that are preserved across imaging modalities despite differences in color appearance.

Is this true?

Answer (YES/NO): NO